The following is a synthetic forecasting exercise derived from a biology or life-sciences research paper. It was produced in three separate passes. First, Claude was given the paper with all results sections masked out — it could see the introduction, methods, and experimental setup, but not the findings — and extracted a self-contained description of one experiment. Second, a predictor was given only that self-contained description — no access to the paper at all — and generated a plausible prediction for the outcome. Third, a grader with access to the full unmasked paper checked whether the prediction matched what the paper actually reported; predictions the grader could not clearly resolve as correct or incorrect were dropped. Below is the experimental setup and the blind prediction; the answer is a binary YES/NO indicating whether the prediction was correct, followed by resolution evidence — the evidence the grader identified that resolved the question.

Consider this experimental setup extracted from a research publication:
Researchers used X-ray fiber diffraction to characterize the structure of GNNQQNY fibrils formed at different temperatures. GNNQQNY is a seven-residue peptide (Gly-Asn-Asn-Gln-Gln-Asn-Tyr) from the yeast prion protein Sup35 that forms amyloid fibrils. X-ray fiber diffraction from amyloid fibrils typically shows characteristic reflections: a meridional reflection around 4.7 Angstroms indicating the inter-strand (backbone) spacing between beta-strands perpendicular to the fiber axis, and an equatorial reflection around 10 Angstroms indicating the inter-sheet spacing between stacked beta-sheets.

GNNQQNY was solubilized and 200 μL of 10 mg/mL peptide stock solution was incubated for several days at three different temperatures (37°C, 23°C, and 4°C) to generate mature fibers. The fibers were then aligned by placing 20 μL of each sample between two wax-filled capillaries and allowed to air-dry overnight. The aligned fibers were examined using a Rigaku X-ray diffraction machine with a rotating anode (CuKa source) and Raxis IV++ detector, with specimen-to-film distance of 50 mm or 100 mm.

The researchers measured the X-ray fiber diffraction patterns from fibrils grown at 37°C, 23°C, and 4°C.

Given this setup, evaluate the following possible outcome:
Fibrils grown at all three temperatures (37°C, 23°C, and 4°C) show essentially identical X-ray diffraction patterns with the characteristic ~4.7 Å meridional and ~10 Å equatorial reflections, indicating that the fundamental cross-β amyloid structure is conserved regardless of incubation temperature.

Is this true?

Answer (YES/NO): YES